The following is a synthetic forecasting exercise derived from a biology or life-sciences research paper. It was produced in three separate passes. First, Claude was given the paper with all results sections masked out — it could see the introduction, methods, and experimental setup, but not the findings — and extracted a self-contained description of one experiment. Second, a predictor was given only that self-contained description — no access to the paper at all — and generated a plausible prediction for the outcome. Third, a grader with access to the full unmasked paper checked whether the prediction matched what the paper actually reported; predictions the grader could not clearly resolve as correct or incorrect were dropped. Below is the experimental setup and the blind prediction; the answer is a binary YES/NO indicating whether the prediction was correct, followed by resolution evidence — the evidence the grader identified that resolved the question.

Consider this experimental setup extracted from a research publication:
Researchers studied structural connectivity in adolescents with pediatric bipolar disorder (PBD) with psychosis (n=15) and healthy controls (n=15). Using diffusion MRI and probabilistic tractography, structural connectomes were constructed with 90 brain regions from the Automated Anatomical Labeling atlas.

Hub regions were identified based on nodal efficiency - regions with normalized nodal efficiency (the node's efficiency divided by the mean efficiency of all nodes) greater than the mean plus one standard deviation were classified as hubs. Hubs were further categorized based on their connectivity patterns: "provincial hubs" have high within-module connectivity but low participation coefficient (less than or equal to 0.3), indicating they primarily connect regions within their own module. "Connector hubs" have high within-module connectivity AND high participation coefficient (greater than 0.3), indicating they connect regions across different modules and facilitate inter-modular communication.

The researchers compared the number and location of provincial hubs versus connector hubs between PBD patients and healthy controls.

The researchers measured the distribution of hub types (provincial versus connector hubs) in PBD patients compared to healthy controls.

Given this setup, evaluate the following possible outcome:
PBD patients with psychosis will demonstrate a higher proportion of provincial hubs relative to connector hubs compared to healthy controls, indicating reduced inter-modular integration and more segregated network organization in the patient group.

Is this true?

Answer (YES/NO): NO